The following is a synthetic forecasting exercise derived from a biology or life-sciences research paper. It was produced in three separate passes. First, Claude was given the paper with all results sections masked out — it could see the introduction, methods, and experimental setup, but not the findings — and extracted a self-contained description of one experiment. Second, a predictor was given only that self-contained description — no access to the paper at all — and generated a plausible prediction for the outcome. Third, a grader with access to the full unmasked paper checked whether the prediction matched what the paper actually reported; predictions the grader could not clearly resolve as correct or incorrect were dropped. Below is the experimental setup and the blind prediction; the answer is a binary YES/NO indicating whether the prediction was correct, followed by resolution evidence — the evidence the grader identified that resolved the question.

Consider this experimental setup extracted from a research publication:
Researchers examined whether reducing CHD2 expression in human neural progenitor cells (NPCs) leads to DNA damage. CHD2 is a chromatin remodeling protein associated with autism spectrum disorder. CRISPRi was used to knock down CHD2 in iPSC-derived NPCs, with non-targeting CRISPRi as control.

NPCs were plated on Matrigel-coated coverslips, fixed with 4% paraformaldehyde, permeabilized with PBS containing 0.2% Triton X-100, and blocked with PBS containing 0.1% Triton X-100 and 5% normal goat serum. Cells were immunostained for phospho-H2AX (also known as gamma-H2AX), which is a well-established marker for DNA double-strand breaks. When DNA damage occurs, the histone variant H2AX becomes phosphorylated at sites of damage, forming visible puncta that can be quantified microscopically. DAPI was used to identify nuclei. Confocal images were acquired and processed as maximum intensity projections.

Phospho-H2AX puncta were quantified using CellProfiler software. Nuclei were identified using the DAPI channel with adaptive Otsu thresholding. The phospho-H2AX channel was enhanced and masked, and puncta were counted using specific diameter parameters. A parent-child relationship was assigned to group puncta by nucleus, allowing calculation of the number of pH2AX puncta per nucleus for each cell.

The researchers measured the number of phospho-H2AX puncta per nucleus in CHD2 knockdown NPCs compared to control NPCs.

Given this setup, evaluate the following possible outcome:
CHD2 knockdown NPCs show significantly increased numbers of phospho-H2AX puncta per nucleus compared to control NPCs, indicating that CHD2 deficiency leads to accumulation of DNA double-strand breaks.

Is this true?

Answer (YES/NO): YES